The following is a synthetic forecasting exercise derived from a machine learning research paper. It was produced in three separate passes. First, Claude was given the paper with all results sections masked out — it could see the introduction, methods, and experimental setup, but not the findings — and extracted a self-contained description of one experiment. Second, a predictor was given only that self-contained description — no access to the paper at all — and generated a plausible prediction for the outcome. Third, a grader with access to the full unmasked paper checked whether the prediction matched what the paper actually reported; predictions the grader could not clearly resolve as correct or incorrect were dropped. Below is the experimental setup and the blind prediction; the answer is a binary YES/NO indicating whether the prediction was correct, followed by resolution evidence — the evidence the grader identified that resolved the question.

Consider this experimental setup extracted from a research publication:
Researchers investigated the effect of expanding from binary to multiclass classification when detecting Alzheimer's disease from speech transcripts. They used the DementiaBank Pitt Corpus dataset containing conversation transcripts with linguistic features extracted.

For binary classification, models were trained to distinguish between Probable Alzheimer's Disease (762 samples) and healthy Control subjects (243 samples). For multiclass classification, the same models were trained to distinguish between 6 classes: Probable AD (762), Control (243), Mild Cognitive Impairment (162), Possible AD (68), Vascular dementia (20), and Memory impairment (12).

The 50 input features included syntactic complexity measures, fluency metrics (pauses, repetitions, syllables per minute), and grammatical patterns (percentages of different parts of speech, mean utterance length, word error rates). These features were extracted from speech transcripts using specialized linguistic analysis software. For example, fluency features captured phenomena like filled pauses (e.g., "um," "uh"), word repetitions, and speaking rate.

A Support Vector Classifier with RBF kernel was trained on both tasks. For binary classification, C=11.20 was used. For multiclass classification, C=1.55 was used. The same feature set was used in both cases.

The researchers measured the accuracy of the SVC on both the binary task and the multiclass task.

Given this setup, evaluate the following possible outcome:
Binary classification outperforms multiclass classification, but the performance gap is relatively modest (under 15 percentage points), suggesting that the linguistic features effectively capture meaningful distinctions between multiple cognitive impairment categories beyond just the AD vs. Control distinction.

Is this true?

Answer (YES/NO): NO